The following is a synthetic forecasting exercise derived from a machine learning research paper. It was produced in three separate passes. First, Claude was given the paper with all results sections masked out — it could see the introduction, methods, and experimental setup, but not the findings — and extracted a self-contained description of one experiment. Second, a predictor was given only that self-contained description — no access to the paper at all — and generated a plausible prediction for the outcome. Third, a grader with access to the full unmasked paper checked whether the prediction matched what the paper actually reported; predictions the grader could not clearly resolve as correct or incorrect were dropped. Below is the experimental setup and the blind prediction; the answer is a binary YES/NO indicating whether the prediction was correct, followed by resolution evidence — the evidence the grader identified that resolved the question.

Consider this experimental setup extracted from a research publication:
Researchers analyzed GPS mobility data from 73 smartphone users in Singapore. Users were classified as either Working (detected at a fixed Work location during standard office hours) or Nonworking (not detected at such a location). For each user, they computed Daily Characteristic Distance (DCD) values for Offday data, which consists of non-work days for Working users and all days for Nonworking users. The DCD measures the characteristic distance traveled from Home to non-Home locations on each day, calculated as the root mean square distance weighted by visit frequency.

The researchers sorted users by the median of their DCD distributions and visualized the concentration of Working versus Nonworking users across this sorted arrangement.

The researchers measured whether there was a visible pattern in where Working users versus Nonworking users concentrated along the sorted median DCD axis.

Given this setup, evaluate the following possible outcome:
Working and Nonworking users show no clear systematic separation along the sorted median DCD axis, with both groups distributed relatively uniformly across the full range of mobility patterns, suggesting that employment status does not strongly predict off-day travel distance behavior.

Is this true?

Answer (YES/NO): NO